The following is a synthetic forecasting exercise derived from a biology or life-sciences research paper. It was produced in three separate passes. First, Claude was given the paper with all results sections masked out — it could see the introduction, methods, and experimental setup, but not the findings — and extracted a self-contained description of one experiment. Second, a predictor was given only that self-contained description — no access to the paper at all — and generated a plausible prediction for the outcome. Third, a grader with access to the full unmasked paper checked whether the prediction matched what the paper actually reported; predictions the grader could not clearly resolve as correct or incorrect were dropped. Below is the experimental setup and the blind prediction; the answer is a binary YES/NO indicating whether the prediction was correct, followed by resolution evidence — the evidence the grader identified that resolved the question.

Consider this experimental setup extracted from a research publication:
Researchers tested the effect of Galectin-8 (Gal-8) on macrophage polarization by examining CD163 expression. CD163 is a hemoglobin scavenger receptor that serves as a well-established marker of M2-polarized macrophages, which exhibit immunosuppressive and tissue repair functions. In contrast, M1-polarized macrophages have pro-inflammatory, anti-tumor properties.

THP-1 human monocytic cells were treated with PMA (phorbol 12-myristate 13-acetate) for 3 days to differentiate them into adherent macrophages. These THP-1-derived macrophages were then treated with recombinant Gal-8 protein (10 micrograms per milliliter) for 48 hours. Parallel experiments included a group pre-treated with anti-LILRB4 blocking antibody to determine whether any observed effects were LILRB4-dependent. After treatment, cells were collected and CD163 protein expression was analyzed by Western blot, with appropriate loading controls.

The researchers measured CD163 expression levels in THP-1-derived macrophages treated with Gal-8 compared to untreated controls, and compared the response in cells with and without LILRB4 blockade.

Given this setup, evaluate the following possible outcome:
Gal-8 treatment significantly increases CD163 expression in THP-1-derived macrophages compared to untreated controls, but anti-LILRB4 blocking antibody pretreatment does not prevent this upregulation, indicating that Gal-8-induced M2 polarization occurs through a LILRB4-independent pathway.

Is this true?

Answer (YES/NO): NO